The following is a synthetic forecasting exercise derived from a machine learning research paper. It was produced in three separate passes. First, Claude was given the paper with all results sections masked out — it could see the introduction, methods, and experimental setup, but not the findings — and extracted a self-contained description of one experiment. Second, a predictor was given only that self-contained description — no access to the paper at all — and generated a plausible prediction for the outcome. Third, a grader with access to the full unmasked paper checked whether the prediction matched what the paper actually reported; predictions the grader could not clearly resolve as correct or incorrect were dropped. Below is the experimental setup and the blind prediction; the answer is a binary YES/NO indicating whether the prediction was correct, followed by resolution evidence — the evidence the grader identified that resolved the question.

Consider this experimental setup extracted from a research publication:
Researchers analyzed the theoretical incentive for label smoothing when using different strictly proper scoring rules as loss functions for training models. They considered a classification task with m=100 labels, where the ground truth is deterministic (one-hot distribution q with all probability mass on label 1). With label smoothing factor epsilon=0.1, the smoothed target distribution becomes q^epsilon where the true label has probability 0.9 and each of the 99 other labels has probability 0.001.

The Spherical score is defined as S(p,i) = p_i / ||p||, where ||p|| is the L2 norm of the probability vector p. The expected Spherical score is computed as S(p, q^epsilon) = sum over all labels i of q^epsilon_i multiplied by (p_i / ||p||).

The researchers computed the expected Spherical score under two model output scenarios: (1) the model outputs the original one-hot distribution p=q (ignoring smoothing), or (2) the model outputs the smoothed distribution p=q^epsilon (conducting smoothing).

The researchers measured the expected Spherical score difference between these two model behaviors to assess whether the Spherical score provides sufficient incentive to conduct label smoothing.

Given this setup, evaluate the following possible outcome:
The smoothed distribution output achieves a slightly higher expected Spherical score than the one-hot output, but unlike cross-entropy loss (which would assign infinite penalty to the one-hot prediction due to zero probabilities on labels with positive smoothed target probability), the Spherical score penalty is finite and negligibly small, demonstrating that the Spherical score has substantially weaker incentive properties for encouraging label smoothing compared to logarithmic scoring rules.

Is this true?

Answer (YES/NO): YES